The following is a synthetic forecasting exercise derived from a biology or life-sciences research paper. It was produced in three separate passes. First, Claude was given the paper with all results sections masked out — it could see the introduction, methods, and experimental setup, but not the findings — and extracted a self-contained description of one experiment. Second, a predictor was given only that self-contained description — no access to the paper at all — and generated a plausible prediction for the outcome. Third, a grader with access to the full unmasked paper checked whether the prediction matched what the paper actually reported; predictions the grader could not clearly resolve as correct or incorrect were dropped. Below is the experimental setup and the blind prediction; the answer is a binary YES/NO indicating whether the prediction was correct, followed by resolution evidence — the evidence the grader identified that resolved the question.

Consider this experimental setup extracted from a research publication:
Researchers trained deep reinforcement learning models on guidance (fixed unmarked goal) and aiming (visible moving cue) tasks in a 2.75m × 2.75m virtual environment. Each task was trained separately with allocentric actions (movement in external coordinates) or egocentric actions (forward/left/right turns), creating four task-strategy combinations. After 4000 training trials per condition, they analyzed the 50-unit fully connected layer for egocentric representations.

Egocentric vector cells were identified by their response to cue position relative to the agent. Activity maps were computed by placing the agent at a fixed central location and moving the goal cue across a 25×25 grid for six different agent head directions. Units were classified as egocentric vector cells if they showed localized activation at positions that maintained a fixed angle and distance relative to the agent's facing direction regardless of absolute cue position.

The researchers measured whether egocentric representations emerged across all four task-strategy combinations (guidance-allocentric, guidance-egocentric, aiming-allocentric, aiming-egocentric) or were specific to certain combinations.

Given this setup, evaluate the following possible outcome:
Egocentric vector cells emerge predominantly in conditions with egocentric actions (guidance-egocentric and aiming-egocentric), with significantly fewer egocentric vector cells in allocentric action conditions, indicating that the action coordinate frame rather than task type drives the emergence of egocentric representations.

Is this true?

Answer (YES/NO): NO